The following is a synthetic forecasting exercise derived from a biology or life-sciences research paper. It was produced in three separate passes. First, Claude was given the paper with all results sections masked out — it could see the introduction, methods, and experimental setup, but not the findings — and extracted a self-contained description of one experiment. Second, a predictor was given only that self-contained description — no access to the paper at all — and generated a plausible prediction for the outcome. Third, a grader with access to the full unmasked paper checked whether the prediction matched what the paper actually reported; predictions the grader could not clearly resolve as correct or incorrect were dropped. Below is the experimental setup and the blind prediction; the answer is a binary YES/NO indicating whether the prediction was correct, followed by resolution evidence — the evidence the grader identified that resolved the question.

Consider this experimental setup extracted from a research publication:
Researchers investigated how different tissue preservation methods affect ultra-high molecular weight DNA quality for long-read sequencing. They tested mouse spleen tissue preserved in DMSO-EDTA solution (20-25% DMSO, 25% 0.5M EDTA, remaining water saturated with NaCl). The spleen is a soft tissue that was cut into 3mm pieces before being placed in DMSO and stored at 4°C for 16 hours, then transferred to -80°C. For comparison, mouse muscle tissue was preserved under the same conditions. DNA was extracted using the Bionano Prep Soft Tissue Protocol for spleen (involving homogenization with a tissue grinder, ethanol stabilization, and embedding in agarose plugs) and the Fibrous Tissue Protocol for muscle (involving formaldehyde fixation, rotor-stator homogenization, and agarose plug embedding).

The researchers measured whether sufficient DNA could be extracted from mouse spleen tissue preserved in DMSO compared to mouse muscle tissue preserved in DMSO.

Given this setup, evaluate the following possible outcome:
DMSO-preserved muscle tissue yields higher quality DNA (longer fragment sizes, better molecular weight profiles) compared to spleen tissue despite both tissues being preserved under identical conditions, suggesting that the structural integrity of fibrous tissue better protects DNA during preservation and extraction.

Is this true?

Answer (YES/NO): NO